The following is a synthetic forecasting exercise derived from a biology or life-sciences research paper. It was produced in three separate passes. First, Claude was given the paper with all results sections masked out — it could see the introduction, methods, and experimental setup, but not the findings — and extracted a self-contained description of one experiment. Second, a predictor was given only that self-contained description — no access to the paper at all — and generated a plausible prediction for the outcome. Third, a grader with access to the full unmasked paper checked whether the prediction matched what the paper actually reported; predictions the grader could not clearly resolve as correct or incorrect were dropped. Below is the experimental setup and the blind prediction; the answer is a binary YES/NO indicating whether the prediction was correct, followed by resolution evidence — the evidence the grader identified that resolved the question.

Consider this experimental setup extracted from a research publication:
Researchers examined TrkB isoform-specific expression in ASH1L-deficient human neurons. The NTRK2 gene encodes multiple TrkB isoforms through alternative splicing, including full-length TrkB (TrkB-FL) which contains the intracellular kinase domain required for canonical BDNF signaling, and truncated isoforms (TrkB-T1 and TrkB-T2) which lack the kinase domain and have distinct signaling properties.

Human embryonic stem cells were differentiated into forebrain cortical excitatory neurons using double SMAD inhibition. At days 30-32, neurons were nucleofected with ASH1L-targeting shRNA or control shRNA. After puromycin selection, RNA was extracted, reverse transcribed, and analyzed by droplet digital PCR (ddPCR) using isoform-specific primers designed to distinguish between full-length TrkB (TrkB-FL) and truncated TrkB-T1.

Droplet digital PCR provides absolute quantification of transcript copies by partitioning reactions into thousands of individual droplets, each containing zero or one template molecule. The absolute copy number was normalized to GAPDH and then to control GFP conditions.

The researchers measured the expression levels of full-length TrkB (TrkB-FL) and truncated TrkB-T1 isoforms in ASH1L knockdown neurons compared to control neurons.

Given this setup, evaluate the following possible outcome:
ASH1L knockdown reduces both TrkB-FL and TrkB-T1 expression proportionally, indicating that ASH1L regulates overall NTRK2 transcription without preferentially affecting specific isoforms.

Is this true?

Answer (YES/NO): NO